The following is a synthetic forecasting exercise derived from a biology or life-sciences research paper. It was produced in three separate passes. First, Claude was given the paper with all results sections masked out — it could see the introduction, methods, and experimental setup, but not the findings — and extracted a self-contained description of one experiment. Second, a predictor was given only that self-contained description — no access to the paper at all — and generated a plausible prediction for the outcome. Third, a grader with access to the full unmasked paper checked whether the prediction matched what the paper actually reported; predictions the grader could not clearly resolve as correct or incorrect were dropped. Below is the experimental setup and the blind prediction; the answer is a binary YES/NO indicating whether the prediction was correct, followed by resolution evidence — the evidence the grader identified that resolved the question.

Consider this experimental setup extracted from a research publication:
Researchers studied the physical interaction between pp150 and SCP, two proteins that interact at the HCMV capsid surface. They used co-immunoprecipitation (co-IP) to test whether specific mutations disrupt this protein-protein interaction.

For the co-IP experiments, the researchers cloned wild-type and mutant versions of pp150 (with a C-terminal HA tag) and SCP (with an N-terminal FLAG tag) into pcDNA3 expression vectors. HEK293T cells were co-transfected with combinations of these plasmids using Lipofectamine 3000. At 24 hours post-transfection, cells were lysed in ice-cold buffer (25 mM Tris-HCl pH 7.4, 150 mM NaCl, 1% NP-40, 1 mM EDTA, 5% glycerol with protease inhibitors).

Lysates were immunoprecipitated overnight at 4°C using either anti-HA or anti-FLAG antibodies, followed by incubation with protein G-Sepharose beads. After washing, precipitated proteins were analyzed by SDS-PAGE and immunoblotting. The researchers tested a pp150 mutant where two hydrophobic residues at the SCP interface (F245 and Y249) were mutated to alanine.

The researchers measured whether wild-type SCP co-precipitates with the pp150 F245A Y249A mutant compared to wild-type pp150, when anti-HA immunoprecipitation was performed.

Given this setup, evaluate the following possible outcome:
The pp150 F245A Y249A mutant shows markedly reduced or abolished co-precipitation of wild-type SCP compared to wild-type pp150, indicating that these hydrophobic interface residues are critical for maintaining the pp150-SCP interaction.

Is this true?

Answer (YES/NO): YES